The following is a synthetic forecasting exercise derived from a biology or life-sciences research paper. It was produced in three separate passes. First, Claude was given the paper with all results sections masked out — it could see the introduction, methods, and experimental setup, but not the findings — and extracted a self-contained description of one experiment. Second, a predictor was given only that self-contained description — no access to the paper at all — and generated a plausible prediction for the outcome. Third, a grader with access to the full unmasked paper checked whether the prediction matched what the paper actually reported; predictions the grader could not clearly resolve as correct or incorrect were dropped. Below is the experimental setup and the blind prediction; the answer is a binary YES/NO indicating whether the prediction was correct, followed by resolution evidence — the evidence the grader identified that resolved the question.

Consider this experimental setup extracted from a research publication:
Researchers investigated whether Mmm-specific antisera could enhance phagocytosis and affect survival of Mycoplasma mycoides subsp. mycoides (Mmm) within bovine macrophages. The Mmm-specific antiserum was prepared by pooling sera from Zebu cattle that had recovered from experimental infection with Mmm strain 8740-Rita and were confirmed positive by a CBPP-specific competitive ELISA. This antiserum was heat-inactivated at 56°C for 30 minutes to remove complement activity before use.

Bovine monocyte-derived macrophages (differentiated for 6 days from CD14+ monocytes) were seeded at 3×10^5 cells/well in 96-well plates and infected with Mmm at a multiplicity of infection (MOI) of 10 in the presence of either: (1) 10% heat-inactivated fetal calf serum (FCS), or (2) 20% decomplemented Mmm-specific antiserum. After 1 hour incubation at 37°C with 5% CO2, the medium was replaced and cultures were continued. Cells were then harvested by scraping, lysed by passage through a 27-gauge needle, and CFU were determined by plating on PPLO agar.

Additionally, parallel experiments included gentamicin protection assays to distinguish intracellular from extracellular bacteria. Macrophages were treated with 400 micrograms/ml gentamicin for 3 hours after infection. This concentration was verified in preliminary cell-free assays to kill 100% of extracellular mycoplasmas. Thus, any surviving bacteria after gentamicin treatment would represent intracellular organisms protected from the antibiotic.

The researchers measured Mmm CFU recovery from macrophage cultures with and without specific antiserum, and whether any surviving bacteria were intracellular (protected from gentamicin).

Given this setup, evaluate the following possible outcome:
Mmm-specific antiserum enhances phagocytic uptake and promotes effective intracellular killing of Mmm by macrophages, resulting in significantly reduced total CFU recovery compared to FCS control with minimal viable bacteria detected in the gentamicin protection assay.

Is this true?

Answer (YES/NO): NO